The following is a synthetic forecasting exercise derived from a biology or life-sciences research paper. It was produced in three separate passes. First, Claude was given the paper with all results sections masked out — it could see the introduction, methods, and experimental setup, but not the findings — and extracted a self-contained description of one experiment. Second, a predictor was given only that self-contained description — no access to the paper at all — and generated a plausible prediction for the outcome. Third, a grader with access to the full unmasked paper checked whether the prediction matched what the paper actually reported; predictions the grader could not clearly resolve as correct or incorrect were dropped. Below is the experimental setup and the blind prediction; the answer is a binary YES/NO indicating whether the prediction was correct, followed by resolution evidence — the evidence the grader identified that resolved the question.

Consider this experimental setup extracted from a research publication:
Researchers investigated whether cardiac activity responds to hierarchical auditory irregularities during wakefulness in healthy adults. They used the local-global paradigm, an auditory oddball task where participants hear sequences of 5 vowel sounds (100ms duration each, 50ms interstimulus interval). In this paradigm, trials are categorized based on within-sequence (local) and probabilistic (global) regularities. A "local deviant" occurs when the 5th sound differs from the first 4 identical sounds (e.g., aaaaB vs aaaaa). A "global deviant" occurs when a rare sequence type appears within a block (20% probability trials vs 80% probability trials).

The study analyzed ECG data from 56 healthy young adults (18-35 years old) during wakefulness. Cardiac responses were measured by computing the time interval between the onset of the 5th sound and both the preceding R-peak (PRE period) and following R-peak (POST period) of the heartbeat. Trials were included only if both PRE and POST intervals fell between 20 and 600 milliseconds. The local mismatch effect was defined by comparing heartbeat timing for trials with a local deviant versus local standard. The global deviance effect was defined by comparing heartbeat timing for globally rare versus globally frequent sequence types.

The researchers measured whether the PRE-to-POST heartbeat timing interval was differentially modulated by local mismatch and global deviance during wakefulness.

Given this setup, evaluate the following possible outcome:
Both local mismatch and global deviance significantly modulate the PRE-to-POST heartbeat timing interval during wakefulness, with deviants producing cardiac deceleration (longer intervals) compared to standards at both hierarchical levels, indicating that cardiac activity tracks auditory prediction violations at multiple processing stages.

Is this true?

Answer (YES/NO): NO